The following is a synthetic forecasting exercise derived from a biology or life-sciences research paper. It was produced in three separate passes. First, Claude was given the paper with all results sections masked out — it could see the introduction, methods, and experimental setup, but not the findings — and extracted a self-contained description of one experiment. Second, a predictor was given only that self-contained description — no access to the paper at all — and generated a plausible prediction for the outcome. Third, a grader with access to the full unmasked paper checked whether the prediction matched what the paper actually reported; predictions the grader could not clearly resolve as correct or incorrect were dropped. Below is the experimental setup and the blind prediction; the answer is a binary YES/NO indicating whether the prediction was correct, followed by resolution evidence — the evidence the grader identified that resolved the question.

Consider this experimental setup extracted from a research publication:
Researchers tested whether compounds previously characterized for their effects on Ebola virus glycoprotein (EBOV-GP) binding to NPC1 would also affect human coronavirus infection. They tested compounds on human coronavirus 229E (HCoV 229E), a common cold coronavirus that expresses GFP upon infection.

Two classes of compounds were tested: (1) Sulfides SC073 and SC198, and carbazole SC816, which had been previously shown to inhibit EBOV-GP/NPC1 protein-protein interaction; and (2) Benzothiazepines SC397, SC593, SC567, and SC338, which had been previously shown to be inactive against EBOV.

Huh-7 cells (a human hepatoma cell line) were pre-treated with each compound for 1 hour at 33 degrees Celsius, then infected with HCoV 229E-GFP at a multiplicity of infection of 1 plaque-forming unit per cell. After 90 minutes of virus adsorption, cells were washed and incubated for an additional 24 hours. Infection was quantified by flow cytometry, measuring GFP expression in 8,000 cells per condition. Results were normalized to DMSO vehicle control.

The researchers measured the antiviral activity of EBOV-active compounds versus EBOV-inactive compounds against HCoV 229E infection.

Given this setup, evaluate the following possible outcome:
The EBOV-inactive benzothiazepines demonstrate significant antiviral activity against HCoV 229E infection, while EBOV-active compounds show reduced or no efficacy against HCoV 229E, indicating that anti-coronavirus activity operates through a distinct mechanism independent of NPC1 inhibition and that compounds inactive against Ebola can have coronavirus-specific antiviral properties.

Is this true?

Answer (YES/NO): NO